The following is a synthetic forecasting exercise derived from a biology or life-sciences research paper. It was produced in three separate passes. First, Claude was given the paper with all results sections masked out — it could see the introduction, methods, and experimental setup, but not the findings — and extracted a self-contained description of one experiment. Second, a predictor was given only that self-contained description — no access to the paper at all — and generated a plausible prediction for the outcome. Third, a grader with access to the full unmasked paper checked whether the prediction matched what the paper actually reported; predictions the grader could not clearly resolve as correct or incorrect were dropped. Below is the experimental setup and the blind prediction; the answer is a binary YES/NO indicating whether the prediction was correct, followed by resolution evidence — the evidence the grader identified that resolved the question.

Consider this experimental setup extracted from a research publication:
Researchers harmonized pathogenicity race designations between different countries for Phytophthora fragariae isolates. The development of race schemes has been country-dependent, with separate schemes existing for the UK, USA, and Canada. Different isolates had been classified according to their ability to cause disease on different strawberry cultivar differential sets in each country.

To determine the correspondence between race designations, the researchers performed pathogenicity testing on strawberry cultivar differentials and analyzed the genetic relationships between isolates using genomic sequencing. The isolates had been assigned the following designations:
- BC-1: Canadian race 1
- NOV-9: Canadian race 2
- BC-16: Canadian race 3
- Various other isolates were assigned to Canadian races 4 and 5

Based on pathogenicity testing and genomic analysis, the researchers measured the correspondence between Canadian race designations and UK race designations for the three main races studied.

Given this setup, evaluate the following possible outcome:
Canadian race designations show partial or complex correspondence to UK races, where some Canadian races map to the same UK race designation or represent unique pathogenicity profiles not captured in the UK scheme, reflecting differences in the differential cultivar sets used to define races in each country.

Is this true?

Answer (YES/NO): NO